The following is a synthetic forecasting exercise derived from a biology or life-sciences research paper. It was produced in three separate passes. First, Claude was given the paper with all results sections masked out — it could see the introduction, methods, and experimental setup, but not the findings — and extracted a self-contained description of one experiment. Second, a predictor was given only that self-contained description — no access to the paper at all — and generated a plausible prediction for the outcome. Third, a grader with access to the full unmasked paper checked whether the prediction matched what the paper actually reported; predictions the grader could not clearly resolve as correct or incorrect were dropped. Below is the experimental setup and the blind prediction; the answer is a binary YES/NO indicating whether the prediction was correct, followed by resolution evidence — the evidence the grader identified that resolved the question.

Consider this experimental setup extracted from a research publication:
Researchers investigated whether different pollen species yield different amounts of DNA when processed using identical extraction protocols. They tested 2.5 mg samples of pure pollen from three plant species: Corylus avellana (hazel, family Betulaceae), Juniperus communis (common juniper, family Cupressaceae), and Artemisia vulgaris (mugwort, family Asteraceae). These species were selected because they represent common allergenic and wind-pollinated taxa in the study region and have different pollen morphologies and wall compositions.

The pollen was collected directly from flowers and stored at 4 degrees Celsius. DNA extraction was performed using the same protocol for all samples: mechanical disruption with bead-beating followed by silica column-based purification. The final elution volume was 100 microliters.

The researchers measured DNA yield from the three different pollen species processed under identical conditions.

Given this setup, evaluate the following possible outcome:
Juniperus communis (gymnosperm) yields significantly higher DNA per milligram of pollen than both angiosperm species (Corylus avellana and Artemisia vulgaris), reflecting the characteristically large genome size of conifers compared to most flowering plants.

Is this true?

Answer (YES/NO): NO